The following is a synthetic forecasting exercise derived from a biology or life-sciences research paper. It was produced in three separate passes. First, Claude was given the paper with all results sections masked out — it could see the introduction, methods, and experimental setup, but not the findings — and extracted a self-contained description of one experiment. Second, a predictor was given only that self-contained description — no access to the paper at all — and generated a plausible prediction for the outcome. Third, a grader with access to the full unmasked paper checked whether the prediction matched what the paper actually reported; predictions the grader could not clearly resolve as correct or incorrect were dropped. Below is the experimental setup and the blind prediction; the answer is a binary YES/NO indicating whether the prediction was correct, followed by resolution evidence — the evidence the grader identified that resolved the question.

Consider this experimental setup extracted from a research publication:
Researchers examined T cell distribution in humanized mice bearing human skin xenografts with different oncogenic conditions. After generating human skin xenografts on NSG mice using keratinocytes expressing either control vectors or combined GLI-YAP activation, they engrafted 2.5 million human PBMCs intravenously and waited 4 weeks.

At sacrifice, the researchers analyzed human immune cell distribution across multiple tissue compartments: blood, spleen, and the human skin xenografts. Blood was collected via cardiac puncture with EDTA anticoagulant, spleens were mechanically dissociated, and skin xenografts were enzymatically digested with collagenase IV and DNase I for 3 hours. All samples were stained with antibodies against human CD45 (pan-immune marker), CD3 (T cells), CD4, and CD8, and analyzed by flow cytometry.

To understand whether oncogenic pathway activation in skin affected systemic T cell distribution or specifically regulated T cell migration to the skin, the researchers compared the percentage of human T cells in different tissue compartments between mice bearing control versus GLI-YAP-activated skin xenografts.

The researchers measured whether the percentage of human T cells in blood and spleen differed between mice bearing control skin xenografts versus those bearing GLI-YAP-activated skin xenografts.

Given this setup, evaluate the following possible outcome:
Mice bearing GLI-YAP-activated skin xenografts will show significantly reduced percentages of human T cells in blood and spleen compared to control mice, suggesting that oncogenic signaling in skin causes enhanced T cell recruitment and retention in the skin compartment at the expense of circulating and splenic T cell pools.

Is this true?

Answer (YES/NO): NO